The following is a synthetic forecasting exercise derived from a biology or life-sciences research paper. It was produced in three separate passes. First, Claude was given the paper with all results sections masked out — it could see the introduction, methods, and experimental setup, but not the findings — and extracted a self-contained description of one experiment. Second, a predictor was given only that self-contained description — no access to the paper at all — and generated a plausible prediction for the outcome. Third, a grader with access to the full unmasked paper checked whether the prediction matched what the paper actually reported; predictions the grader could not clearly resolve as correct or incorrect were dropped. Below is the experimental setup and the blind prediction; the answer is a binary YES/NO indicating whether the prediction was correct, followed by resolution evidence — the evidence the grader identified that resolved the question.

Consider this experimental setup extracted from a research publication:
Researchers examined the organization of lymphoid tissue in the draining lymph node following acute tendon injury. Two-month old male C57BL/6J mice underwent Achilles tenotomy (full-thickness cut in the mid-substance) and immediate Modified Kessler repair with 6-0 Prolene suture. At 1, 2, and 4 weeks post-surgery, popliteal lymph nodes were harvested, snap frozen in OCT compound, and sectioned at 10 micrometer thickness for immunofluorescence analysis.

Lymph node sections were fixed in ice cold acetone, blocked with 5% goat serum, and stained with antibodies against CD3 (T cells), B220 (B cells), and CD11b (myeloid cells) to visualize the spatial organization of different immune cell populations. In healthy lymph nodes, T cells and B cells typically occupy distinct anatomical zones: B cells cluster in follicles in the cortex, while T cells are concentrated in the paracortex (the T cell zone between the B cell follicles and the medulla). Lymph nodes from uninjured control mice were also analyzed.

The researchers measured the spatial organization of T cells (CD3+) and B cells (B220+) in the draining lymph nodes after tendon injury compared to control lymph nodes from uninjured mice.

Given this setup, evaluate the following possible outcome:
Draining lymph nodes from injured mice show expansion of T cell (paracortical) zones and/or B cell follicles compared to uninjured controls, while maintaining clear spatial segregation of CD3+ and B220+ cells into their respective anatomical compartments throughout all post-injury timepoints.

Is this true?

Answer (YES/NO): YES